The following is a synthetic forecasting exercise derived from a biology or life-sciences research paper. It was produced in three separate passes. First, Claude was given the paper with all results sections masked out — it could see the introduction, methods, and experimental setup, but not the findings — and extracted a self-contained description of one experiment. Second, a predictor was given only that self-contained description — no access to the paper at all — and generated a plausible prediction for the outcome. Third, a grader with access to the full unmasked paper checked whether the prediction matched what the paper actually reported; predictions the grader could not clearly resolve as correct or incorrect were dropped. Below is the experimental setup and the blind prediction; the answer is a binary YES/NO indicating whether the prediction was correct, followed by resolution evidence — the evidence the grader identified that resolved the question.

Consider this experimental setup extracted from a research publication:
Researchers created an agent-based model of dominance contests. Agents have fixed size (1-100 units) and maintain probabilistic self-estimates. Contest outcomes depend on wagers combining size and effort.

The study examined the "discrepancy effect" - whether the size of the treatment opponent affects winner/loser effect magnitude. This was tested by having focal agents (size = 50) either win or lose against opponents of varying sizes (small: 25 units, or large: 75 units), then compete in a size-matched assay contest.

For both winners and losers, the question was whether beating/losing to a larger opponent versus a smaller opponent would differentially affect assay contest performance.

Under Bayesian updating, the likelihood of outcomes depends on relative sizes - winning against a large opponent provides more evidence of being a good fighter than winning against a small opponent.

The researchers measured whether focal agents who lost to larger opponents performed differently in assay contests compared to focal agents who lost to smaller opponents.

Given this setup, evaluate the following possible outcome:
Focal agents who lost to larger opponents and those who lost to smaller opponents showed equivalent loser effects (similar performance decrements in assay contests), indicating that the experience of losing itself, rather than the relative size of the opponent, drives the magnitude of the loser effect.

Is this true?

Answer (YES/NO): NO